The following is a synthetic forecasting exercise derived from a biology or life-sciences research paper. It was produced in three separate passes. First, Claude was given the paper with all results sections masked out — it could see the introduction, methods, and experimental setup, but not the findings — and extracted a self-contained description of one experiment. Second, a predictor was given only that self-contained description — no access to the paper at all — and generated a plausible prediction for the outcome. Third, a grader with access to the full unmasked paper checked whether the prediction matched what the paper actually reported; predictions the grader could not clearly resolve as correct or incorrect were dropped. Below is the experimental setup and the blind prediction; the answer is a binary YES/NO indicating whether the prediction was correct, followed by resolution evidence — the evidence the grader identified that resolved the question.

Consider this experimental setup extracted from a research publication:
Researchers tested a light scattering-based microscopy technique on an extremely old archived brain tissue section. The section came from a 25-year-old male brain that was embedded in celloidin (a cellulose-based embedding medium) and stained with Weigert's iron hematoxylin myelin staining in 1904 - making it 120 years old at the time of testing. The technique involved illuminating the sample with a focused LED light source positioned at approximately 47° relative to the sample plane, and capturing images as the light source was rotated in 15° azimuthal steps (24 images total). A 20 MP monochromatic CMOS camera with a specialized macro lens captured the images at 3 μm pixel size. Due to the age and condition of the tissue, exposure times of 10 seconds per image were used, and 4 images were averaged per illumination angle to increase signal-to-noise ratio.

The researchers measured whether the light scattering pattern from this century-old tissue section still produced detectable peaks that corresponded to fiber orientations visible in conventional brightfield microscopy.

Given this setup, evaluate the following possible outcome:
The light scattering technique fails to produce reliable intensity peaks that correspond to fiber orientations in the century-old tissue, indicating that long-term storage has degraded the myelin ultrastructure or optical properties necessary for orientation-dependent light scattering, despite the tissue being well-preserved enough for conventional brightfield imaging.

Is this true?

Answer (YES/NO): NO